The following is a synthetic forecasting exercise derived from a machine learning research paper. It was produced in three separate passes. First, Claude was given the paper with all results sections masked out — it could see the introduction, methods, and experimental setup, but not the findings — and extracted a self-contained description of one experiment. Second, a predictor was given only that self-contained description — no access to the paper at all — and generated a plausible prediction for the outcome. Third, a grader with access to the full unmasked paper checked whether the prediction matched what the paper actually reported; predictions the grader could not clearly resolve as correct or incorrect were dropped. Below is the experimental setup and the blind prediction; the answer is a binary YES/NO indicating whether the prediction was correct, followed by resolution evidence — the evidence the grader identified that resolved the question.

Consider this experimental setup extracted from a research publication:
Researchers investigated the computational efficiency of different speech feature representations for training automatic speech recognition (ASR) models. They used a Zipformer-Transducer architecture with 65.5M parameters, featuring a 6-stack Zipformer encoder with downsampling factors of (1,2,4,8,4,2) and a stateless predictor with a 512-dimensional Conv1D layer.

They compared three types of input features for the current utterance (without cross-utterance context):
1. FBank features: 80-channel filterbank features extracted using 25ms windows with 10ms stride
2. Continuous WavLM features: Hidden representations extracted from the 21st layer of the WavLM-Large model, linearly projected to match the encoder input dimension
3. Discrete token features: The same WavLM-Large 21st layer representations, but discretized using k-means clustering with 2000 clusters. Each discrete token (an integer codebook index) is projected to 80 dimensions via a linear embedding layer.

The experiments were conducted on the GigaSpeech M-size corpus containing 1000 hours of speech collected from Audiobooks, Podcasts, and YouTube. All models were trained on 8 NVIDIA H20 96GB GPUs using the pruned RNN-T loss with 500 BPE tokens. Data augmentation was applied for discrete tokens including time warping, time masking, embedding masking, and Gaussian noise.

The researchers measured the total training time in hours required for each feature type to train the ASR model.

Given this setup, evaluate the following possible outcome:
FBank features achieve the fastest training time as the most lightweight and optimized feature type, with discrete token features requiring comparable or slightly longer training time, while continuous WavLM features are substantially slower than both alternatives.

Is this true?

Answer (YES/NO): NO